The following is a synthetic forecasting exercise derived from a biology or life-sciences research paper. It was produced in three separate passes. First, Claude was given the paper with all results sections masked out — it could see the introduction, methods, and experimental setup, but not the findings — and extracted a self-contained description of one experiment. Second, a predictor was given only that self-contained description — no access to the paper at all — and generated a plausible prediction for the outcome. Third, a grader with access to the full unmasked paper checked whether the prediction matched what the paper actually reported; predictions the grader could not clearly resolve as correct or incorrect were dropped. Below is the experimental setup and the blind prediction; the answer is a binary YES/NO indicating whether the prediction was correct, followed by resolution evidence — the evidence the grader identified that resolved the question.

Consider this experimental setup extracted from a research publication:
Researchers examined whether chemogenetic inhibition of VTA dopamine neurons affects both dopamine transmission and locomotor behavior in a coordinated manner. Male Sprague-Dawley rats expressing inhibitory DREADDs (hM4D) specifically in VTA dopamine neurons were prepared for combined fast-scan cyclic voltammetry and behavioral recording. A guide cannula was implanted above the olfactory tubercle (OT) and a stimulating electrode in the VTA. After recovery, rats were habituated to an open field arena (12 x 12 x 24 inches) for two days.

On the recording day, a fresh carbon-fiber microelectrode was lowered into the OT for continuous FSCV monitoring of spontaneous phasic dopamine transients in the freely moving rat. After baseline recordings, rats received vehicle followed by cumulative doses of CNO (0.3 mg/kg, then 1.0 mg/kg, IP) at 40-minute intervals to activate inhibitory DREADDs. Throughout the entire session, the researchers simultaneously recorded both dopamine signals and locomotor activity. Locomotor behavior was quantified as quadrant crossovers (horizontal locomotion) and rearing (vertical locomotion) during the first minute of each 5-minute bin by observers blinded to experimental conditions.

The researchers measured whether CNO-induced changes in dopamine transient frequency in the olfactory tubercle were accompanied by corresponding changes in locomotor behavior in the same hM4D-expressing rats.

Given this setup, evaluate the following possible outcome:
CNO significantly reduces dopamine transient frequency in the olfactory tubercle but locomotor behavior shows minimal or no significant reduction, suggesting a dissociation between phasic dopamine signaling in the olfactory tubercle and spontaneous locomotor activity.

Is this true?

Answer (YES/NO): YES